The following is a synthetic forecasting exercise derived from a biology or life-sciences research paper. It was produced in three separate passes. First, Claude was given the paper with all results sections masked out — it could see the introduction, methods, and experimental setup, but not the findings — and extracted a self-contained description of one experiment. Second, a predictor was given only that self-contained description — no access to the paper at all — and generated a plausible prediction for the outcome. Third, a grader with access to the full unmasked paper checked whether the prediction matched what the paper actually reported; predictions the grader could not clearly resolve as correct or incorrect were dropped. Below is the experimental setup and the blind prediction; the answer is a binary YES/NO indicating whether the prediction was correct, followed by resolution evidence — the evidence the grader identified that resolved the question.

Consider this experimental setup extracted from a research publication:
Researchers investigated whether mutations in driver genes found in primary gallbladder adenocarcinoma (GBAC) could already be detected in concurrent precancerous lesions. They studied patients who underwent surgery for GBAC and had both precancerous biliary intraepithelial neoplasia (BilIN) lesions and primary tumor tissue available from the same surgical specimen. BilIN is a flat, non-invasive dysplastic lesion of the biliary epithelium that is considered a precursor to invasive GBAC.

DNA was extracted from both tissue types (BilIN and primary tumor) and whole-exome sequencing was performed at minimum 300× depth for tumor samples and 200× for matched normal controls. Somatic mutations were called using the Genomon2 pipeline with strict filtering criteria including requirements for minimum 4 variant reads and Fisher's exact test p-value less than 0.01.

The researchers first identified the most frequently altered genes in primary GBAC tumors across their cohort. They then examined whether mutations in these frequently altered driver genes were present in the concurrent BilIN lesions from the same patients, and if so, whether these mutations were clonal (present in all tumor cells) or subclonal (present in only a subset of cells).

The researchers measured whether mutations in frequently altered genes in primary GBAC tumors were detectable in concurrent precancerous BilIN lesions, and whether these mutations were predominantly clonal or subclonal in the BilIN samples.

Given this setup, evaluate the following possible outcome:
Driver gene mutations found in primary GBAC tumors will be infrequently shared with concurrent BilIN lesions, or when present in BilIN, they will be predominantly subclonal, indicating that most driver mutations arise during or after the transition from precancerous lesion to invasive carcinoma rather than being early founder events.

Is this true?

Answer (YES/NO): NO